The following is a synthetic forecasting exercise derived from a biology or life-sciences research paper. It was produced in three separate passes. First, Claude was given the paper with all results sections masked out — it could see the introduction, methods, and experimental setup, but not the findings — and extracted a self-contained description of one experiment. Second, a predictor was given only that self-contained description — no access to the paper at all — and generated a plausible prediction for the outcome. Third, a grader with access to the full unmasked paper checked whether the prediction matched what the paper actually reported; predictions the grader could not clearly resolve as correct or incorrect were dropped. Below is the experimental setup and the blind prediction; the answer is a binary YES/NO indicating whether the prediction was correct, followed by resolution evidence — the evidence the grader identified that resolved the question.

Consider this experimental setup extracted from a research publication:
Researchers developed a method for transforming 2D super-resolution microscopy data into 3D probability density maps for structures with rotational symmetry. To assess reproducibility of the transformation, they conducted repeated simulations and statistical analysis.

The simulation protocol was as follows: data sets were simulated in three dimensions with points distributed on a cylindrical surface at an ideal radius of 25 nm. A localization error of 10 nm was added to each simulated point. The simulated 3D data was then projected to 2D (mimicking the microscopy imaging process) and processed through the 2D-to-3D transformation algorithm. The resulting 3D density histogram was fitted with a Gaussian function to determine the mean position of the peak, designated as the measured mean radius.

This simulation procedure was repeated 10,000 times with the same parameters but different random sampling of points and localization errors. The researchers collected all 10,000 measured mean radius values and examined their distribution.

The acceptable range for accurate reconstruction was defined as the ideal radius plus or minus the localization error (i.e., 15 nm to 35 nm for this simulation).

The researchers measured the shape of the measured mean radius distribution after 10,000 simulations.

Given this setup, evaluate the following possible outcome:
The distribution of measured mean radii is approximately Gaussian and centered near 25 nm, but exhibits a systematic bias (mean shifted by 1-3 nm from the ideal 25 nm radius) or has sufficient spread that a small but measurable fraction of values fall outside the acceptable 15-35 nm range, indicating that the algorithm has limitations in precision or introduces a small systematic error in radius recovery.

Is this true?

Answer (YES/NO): NO